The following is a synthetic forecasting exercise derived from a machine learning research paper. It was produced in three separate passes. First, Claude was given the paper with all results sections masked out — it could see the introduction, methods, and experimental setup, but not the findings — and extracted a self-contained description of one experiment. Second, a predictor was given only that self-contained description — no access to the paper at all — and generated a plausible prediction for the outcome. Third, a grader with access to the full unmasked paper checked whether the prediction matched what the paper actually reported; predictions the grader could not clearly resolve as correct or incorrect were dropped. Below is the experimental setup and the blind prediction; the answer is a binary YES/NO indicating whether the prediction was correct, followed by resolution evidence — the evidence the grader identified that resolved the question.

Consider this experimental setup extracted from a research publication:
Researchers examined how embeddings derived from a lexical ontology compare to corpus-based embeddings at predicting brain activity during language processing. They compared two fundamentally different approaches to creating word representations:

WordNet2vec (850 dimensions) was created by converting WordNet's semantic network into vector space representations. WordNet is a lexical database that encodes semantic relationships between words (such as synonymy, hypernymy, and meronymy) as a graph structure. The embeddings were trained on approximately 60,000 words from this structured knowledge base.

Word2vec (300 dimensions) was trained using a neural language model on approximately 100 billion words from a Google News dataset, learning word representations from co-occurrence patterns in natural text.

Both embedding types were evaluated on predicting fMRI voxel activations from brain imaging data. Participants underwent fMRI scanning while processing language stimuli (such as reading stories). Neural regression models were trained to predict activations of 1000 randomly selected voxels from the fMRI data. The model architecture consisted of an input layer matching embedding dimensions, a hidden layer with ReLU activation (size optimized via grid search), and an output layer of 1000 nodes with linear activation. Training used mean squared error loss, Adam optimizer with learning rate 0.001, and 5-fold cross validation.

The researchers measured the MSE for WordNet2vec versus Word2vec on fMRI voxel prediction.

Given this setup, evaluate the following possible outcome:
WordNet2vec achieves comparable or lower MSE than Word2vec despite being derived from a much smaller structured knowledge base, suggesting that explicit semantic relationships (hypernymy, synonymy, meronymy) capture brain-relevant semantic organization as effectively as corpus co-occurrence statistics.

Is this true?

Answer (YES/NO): YES